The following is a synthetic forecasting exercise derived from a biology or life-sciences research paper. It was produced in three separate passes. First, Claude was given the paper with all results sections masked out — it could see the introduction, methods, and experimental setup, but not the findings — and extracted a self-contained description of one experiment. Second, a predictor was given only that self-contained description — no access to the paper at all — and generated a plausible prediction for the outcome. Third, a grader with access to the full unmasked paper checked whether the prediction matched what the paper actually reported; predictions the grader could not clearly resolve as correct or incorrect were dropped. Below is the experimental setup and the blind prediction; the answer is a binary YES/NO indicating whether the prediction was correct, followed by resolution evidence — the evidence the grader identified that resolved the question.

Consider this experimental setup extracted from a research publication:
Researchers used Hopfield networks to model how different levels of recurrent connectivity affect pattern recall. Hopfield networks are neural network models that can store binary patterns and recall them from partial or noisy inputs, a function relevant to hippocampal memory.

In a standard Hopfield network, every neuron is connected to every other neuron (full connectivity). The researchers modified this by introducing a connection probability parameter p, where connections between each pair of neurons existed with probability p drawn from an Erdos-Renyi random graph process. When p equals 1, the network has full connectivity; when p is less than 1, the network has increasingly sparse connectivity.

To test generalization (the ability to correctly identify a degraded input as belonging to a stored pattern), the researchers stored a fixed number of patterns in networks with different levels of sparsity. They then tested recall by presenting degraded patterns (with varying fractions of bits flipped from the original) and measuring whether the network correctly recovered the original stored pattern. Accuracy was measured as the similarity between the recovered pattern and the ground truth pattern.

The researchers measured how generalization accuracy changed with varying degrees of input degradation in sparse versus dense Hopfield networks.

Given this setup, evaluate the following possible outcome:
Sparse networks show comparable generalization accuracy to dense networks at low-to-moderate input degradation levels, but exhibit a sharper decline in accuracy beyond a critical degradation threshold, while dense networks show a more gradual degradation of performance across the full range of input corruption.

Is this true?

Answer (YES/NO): NO